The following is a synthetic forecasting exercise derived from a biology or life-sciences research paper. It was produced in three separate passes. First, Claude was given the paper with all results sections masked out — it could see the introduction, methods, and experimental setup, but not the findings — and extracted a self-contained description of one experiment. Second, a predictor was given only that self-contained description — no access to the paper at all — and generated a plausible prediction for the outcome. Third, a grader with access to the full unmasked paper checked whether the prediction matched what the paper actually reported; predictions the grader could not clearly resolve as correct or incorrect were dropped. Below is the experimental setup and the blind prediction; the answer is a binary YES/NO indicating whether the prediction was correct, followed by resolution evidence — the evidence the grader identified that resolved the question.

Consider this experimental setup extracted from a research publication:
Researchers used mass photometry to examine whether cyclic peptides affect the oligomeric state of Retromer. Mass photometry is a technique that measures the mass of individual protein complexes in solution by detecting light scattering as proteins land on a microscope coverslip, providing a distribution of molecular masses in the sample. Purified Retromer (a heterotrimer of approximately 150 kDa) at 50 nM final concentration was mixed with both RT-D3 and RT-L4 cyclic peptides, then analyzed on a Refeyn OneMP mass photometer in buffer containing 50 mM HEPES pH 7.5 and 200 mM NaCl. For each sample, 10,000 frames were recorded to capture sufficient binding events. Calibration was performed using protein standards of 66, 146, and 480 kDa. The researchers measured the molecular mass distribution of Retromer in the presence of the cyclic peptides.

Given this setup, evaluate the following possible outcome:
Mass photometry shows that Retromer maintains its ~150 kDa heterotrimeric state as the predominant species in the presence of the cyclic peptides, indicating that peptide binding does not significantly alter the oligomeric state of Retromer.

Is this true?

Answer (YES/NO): YES